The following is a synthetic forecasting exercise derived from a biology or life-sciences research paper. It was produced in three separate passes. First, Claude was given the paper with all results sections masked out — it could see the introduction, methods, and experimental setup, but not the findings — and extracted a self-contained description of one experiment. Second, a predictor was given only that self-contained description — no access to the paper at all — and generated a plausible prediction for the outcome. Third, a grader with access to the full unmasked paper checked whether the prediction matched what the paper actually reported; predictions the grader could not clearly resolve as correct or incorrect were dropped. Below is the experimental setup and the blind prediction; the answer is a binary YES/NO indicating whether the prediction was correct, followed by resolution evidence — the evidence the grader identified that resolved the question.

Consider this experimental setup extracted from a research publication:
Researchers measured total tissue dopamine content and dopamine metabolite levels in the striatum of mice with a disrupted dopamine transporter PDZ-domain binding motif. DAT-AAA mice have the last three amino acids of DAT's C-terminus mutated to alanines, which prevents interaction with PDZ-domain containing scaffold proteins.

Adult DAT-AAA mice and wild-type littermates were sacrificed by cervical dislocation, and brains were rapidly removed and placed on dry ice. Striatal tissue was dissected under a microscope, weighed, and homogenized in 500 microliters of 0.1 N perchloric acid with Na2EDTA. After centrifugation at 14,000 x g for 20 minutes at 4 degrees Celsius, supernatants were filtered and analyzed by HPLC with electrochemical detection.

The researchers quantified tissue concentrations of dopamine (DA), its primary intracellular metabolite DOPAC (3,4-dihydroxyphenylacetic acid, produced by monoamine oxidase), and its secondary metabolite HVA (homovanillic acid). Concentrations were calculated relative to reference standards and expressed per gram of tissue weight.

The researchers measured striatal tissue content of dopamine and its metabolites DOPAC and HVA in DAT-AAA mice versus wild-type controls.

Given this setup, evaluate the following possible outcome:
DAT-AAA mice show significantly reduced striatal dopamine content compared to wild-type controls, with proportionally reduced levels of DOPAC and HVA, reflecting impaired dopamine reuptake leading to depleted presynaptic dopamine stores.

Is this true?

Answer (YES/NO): NO